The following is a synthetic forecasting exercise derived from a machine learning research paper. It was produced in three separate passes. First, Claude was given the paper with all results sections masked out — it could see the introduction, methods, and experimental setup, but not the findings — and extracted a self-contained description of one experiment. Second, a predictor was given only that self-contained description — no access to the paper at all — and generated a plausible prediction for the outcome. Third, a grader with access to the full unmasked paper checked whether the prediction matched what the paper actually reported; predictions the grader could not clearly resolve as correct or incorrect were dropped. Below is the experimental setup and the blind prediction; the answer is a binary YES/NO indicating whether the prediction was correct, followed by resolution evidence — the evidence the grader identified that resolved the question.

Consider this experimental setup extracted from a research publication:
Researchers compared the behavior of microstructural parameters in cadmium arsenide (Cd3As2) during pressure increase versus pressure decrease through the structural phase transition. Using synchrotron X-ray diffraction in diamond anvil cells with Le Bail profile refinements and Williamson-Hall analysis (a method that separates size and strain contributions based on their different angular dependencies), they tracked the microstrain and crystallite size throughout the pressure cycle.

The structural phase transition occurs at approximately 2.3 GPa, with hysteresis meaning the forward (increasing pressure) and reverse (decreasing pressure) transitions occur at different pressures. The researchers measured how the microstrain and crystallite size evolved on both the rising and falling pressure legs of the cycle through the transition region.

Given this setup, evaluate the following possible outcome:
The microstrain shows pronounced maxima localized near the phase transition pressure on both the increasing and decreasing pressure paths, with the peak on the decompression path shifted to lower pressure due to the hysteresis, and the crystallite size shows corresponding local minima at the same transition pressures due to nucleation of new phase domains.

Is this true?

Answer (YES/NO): NO